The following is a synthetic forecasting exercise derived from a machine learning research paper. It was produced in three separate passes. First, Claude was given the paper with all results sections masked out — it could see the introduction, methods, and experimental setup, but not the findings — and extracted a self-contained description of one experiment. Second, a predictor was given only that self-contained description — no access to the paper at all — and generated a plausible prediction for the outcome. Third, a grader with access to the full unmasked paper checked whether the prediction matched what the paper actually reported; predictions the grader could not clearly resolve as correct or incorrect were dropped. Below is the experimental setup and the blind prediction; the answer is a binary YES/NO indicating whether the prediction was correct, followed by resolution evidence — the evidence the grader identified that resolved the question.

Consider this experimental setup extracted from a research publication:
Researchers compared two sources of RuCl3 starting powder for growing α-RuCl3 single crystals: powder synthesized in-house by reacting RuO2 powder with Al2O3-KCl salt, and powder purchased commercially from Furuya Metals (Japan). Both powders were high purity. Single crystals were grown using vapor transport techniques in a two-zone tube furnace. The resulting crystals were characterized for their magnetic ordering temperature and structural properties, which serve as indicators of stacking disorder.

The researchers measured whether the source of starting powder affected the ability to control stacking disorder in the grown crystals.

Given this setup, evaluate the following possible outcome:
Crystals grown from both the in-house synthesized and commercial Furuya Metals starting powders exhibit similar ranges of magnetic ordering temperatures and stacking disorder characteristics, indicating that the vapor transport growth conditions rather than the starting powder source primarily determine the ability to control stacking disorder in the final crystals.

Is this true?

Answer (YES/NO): YES